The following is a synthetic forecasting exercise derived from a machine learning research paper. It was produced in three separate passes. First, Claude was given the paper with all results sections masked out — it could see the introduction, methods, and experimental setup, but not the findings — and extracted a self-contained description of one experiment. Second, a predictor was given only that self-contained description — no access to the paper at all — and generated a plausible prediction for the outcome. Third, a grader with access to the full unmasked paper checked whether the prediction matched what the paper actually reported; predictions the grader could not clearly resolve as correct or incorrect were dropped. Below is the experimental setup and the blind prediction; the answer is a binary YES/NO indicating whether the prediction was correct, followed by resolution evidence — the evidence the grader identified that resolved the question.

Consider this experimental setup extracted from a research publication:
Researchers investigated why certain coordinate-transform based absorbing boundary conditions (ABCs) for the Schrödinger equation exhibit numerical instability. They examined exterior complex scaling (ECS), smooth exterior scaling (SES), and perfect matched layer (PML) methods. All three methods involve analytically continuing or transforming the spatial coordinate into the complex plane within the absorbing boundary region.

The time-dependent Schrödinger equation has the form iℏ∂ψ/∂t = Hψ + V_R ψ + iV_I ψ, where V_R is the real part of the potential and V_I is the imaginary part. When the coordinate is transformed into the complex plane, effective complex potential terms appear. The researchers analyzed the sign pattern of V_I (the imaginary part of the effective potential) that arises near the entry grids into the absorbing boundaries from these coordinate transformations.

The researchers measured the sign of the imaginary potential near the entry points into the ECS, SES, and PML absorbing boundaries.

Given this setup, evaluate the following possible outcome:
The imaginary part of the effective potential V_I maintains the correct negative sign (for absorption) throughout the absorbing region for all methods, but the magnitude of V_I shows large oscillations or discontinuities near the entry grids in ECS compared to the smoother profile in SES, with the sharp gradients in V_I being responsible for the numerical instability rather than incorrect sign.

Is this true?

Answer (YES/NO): NO